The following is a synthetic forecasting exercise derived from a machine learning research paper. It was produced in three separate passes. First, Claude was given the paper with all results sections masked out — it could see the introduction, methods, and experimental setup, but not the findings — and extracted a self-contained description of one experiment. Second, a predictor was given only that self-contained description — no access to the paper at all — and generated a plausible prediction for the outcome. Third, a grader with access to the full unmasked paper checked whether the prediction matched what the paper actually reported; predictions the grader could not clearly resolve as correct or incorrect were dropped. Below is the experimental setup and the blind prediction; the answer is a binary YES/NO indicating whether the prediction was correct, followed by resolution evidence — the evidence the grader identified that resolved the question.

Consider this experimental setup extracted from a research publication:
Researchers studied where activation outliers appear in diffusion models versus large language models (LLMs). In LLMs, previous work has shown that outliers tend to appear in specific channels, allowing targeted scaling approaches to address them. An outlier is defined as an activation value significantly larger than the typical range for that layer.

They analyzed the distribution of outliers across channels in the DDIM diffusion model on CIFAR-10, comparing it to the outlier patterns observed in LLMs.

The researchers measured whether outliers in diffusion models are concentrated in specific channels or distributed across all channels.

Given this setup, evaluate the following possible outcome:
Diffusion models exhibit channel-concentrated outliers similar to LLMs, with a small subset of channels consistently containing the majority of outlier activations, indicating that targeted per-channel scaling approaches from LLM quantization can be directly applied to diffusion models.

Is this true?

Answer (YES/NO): NO